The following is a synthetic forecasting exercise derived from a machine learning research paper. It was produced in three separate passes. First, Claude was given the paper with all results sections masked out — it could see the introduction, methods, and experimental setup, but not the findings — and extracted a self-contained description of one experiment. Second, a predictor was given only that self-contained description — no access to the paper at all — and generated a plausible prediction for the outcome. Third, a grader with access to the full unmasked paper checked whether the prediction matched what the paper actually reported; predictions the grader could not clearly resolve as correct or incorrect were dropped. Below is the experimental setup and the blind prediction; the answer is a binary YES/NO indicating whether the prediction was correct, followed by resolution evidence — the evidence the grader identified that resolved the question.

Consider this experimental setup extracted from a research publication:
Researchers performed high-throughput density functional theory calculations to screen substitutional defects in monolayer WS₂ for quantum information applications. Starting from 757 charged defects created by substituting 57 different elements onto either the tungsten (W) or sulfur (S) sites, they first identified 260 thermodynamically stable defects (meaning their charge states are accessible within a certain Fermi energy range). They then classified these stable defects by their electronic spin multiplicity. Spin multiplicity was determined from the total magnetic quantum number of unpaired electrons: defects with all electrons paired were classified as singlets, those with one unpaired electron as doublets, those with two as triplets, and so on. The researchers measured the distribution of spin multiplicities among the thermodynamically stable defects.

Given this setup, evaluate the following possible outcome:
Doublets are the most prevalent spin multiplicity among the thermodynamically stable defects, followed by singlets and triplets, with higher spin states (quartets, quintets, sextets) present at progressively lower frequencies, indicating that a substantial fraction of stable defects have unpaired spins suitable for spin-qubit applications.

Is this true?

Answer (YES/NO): YES